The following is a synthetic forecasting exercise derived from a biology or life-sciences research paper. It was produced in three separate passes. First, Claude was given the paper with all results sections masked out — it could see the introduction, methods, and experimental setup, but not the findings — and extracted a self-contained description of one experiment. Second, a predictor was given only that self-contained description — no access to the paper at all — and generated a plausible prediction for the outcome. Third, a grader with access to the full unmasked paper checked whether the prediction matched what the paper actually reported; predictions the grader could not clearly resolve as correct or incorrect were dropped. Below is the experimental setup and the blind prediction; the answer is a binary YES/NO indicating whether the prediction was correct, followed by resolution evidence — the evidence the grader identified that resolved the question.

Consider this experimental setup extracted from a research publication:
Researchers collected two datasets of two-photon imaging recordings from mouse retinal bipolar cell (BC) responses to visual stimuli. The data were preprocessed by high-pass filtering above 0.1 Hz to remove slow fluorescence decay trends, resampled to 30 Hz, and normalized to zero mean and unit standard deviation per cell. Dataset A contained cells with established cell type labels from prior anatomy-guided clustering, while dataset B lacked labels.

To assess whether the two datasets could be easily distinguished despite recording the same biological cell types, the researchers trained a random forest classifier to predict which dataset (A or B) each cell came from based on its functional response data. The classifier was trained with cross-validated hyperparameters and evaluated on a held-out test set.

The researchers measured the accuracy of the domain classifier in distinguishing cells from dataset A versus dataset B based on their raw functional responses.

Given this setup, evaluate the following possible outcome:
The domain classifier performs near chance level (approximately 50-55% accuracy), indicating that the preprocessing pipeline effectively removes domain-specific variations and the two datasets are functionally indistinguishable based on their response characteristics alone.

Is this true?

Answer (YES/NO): NO